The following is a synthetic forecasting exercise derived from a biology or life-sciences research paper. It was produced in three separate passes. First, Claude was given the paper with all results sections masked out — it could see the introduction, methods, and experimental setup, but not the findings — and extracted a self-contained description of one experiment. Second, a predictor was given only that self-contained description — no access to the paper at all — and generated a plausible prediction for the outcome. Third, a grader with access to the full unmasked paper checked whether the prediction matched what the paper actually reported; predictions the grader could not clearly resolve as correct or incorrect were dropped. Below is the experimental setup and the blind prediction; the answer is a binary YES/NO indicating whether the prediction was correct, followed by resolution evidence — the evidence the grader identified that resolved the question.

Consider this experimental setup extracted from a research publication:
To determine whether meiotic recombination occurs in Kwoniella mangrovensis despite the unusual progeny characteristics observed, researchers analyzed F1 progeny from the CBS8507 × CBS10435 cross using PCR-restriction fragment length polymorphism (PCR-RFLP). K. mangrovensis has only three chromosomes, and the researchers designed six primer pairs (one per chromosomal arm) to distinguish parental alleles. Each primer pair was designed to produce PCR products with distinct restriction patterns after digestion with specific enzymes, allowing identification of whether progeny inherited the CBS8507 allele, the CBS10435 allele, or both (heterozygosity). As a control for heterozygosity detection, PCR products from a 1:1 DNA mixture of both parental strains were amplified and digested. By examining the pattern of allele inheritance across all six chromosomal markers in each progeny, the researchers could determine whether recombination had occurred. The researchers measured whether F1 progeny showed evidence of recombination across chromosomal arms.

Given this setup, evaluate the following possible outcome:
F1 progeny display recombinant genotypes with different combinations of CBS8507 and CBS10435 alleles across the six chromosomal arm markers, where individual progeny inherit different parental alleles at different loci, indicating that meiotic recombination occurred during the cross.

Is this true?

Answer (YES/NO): YES